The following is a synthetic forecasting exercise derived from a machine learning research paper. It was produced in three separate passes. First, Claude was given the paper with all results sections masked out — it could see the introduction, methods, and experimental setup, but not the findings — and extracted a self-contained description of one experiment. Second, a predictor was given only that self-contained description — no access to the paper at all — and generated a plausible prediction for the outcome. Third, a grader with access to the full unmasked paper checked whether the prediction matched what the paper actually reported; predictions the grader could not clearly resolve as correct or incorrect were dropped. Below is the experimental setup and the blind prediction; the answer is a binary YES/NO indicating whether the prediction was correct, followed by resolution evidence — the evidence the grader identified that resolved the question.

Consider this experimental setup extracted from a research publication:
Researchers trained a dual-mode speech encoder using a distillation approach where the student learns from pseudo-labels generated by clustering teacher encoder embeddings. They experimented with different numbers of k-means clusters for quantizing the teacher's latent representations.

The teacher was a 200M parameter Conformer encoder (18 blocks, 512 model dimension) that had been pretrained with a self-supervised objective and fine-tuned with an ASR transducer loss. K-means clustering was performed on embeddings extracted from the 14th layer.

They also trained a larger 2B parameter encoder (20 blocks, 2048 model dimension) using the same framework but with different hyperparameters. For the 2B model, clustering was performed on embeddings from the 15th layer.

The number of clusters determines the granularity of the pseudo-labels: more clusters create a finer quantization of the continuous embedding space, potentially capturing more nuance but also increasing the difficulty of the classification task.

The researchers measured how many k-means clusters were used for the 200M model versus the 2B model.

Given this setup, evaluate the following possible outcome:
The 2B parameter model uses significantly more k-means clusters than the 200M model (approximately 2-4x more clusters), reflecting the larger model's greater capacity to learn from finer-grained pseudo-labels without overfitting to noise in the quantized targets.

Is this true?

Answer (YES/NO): NO